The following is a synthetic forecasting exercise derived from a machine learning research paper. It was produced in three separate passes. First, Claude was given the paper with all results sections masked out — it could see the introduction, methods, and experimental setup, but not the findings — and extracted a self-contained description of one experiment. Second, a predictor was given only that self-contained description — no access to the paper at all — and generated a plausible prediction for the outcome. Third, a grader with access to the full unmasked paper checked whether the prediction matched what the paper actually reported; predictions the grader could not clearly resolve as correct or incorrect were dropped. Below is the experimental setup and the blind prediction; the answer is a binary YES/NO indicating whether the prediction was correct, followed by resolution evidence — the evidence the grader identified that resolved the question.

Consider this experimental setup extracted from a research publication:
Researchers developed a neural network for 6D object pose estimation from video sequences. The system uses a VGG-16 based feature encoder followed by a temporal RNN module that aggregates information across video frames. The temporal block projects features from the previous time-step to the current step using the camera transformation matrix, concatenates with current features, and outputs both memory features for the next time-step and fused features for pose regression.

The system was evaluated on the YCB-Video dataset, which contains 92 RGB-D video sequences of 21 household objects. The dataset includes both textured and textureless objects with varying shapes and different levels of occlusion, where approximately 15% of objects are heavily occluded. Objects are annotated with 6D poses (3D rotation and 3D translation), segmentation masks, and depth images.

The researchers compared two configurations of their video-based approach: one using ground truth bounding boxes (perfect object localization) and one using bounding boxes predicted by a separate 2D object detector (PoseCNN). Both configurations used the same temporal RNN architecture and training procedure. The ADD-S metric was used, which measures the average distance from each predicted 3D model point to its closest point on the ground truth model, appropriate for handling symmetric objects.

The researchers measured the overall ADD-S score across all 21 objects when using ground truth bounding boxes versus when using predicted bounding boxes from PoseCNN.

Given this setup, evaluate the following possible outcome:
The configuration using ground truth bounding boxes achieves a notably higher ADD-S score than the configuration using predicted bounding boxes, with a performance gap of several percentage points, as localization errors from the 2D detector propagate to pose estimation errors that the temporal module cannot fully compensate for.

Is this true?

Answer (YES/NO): NO